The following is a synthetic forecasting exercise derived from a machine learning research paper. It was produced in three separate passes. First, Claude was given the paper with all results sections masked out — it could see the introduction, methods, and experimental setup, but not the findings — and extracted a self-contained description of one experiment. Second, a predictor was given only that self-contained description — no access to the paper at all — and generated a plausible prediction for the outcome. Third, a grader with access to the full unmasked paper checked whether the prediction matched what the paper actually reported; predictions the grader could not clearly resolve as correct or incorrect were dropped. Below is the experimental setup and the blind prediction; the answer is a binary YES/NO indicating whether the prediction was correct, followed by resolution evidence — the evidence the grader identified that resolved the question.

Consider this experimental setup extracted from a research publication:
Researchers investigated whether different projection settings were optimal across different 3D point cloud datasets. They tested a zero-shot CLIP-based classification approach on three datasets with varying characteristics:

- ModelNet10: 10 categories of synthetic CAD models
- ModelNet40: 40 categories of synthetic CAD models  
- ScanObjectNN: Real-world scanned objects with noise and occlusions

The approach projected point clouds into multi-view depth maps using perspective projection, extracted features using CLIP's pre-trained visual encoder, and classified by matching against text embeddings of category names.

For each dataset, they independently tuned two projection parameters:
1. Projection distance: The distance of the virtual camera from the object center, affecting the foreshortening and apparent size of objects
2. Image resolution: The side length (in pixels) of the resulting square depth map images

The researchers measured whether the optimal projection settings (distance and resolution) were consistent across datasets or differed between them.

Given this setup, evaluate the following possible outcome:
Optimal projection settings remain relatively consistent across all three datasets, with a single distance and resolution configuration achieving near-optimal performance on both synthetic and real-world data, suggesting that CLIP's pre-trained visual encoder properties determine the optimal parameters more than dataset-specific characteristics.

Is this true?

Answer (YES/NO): NO